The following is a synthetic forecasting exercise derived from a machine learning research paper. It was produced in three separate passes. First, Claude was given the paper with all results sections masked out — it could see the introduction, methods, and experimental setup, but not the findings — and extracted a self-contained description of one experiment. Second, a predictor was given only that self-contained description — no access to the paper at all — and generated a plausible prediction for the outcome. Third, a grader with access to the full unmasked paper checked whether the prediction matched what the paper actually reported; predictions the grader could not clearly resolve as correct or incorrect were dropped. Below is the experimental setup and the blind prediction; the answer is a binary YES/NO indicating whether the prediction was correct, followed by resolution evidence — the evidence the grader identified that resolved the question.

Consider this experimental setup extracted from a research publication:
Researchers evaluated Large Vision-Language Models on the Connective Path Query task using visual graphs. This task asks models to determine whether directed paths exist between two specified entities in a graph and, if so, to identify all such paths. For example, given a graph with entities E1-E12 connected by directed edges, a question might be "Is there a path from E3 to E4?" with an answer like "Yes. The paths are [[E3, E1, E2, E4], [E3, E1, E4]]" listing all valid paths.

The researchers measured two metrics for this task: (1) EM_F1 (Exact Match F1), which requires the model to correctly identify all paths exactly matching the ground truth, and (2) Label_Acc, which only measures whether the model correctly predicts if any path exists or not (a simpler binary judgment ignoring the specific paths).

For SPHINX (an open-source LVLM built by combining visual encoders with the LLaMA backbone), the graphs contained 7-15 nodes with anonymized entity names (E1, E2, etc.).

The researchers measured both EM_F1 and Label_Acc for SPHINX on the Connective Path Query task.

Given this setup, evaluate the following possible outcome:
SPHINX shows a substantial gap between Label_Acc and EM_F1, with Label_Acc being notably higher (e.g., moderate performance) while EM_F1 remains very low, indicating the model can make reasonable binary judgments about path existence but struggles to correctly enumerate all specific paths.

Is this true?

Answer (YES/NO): NO